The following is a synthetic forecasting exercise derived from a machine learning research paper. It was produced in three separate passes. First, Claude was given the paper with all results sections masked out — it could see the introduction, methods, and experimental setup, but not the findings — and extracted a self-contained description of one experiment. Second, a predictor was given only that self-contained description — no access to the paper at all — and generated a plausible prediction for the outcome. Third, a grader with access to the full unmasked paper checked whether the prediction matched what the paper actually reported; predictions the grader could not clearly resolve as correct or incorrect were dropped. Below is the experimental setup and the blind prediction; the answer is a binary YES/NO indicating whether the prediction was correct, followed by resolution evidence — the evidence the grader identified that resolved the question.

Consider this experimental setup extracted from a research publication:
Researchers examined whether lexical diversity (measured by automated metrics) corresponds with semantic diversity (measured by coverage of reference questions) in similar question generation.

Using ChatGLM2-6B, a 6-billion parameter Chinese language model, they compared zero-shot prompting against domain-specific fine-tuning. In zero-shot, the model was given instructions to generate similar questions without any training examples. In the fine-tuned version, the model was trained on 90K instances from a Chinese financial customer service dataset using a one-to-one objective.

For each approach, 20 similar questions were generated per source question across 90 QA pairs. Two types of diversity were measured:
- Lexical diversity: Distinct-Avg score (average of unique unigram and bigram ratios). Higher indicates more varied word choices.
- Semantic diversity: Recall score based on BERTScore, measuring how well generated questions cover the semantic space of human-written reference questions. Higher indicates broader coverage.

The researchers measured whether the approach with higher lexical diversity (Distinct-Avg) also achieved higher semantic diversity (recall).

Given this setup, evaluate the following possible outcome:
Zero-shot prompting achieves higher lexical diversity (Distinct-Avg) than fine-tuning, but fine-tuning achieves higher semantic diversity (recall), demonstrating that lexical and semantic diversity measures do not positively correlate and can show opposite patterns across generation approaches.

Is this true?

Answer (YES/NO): YES